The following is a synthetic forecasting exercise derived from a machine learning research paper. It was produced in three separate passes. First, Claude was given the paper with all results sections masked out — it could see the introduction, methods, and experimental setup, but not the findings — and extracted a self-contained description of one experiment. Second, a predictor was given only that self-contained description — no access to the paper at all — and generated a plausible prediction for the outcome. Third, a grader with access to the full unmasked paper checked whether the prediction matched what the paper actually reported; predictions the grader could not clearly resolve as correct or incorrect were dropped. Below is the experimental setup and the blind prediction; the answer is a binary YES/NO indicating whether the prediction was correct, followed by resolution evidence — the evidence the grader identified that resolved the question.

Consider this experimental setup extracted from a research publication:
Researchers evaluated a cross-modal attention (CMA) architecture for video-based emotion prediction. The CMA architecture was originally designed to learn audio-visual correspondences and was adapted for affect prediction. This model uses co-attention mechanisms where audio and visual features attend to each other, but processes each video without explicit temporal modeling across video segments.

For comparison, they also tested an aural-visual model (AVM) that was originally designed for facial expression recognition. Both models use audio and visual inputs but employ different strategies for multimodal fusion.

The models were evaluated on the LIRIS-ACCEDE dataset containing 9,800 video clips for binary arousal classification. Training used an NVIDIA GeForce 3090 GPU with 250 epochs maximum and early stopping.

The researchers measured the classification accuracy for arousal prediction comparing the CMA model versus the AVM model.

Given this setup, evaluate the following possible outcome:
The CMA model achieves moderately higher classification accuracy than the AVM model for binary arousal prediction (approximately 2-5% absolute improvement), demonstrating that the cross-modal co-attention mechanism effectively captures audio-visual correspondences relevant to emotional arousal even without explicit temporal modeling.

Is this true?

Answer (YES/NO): NO